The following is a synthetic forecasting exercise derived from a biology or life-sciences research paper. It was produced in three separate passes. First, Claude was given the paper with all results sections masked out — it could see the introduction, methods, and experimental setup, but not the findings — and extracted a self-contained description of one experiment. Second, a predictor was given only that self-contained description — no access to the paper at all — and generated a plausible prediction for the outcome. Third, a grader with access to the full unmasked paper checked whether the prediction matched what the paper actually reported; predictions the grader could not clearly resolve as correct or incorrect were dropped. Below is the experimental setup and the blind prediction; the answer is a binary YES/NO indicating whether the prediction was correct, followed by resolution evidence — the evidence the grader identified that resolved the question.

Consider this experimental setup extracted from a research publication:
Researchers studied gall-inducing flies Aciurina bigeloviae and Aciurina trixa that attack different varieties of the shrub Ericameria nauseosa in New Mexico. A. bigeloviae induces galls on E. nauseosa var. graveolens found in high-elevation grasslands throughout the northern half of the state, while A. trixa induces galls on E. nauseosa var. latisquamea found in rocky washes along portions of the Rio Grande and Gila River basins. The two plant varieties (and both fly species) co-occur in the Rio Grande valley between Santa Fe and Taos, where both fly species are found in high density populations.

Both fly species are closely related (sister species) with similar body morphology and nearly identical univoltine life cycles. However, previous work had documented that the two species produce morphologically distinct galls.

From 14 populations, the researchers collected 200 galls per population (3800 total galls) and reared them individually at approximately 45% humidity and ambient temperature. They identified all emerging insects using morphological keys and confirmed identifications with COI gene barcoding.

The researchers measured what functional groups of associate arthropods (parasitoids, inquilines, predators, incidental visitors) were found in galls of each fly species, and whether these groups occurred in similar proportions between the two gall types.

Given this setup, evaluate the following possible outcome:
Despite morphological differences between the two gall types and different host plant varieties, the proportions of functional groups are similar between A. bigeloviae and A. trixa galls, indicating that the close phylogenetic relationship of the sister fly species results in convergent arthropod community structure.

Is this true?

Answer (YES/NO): NO